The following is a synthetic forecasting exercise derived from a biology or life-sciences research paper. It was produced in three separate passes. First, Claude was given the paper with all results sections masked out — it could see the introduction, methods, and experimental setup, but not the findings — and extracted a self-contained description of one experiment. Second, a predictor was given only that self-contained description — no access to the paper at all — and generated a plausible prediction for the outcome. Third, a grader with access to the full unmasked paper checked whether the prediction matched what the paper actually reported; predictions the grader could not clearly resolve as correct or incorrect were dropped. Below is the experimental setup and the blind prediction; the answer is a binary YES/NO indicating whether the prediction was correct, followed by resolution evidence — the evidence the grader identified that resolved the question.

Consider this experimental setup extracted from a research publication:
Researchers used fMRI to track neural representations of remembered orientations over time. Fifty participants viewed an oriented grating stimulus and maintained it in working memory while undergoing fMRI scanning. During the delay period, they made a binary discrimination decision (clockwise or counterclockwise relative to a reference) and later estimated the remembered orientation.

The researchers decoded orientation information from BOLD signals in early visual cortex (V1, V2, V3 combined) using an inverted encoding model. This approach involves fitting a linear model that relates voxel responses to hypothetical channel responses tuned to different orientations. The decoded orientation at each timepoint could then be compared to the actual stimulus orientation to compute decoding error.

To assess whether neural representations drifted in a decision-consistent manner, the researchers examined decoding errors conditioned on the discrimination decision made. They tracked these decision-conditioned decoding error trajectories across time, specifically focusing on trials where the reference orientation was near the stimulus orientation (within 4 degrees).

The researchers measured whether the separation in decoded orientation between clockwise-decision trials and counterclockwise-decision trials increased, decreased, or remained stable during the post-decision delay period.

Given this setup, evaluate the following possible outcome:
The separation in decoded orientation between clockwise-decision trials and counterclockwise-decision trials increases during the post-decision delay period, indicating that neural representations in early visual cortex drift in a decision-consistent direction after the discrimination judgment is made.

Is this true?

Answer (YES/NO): YES